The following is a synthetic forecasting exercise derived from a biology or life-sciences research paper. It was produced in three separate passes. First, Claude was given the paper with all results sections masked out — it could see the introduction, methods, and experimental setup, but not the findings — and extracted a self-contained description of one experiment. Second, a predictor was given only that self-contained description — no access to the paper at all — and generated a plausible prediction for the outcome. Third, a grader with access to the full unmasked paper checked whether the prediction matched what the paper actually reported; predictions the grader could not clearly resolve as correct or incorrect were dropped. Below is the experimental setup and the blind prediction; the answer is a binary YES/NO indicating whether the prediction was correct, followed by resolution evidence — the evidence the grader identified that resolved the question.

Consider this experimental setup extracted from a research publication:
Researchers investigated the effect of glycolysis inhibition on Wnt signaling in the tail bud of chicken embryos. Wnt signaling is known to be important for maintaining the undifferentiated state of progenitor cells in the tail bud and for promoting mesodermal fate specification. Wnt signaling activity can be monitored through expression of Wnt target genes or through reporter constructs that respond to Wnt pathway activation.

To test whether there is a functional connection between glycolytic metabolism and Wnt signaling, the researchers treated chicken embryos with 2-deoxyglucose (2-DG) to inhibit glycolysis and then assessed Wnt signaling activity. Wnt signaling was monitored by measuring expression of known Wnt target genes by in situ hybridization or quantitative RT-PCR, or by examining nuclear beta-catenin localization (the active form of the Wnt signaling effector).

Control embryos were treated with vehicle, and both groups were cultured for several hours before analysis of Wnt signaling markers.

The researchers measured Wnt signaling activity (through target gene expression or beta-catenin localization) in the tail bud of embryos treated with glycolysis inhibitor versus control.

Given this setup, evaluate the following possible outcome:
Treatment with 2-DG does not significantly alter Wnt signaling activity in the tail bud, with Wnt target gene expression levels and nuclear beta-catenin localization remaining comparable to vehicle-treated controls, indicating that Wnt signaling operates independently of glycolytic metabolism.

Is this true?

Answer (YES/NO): NO